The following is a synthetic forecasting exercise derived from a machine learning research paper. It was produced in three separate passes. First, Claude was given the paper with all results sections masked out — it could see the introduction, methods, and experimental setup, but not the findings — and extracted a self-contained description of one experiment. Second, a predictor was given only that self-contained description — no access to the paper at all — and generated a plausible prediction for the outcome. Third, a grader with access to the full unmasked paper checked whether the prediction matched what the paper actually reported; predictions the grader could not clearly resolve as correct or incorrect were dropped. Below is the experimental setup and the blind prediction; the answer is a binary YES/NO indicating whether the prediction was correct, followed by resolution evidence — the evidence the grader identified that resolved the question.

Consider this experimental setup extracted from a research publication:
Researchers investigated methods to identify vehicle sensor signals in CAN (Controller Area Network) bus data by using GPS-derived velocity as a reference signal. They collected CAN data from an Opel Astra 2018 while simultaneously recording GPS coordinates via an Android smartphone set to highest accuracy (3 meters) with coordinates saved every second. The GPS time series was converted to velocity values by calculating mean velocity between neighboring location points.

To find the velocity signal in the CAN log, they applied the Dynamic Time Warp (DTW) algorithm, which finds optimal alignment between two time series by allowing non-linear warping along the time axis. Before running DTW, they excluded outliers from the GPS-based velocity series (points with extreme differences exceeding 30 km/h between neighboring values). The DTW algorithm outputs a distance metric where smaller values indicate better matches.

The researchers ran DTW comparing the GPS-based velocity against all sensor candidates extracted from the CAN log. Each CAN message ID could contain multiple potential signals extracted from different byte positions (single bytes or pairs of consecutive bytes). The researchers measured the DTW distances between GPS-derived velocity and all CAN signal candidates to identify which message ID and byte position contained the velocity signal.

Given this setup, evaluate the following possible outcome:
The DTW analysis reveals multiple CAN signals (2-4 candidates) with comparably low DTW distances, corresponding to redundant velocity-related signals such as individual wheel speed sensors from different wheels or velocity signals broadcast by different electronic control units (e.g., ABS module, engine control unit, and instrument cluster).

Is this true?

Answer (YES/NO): NO